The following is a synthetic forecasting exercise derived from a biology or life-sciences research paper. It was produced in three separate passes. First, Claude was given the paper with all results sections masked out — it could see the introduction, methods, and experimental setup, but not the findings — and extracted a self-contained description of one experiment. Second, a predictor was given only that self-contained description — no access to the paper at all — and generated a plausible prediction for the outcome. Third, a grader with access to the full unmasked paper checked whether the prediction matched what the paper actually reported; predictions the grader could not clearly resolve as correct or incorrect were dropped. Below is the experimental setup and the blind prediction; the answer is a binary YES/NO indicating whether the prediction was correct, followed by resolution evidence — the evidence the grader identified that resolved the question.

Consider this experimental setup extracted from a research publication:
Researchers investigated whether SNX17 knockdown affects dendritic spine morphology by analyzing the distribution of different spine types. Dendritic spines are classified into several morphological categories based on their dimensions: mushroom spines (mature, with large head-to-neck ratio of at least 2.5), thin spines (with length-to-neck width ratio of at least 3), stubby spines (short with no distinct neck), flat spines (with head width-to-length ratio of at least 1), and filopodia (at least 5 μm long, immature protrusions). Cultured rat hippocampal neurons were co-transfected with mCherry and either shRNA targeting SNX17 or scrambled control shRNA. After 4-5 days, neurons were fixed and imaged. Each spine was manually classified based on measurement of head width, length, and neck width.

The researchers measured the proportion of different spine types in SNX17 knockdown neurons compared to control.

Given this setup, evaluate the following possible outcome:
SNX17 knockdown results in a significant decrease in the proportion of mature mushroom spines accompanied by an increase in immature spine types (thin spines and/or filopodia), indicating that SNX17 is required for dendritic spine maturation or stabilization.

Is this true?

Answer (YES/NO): YES